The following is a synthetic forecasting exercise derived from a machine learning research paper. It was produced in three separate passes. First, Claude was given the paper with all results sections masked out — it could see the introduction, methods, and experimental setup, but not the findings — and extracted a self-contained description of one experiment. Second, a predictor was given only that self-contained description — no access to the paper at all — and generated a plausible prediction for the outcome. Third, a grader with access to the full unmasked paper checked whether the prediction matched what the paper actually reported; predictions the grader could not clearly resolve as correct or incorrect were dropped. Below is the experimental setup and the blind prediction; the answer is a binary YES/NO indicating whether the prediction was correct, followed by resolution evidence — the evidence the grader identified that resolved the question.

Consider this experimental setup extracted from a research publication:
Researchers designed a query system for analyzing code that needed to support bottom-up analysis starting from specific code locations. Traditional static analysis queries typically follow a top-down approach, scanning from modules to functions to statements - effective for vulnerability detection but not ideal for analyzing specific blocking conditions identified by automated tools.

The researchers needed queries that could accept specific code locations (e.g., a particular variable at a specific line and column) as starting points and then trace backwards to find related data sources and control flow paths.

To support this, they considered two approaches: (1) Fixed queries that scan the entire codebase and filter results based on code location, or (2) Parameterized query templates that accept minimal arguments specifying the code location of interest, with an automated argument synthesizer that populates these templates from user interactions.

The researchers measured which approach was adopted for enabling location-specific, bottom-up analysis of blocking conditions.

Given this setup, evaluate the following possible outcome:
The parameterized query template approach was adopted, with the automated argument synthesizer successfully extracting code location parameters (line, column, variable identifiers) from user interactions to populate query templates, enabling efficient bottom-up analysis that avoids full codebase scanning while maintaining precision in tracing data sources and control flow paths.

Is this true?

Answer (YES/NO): YES